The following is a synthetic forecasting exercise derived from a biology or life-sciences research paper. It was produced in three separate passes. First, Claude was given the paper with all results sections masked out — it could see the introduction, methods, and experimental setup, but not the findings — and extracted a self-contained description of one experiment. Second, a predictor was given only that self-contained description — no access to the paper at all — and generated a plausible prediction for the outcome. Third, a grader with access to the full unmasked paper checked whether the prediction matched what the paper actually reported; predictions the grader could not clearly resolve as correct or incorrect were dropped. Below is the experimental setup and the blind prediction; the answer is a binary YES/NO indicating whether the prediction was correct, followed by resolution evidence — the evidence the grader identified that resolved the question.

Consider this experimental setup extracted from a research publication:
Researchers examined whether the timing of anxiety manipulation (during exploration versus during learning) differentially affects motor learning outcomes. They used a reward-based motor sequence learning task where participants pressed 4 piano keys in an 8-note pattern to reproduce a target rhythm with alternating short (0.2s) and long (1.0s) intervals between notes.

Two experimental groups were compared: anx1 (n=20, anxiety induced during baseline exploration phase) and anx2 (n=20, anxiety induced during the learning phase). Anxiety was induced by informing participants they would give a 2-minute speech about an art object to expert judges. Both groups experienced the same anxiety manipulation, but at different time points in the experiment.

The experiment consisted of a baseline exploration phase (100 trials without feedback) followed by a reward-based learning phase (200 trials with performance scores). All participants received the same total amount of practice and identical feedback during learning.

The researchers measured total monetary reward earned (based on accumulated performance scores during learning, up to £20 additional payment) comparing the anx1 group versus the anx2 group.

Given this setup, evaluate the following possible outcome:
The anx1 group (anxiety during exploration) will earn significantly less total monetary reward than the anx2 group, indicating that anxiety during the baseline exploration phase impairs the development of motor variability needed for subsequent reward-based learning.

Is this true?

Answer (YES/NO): YES